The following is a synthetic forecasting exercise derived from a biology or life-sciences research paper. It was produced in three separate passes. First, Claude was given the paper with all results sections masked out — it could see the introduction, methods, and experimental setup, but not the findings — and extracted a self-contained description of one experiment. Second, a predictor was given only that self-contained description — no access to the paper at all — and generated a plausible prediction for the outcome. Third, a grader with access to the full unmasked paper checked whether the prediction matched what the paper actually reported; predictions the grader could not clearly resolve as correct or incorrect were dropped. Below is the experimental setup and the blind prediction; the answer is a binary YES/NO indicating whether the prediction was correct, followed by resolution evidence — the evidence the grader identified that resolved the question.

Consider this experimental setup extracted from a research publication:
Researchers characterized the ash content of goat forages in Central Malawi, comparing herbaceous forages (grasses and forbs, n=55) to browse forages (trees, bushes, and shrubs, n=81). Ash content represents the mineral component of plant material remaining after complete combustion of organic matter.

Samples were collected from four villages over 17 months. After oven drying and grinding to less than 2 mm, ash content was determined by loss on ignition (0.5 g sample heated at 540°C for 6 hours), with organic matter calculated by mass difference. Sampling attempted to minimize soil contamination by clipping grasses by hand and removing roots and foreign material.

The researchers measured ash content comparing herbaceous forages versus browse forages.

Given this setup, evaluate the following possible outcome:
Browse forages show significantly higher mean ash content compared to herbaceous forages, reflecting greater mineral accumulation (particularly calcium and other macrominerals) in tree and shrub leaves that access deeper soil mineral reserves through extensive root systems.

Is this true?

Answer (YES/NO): NO